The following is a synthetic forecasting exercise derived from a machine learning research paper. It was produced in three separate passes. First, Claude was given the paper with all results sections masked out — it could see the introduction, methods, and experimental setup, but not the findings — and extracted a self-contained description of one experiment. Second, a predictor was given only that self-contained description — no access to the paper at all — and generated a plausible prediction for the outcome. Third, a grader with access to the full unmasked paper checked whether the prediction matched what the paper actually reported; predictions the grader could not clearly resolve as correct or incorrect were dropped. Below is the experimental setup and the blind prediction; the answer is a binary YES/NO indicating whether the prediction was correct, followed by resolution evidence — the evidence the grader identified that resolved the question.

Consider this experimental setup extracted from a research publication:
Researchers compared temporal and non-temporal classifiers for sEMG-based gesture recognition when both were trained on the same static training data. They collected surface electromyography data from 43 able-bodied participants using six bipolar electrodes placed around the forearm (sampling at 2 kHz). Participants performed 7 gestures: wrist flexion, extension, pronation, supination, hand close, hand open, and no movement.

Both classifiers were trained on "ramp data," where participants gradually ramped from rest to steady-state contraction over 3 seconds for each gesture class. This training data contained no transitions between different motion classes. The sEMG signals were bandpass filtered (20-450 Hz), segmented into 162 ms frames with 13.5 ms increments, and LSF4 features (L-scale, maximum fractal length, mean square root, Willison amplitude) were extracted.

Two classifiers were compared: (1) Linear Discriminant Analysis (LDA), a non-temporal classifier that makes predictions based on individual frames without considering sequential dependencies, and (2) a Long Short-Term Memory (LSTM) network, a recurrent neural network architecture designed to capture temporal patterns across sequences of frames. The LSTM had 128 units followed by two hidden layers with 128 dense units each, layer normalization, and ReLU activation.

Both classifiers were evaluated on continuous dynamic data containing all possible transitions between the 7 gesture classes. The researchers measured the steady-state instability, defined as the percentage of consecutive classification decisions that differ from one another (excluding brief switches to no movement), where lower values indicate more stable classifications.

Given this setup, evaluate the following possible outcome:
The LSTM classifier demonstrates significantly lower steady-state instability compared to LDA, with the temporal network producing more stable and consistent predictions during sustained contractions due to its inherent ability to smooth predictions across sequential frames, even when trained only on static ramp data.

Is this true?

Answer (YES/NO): YES